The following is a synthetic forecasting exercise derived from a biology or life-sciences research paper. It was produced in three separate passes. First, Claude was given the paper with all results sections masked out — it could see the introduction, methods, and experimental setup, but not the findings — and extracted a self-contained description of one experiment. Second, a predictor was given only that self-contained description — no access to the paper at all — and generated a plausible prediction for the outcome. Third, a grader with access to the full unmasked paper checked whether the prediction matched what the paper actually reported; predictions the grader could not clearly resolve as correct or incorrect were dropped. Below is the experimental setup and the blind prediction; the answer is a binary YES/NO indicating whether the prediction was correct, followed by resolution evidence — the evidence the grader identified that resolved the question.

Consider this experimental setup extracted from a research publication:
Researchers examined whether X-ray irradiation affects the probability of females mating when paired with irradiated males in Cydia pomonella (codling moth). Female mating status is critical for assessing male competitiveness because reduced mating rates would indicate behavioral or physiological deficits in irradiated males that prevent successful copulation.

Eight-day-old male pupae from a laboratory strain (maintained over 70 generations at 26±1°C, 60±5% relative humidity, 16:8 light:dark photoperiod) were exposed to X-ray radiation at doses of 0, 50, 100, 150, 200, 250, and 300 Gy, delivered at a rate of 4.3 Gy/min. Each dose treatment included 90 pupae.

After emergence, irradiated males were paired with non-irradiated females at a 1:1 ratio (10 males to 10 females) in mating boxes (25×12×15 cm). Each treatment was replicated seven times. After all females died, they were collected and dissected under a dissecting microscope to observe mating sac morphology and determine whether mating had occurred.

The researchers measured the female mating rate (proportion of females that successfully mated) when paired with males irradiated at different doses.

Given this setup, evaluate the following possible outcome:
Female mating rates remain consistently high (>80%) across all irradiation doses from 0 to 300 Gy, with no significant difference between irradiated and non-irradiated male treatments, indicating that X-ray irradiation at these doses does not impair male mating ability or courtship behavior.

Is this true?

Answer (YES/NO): NO